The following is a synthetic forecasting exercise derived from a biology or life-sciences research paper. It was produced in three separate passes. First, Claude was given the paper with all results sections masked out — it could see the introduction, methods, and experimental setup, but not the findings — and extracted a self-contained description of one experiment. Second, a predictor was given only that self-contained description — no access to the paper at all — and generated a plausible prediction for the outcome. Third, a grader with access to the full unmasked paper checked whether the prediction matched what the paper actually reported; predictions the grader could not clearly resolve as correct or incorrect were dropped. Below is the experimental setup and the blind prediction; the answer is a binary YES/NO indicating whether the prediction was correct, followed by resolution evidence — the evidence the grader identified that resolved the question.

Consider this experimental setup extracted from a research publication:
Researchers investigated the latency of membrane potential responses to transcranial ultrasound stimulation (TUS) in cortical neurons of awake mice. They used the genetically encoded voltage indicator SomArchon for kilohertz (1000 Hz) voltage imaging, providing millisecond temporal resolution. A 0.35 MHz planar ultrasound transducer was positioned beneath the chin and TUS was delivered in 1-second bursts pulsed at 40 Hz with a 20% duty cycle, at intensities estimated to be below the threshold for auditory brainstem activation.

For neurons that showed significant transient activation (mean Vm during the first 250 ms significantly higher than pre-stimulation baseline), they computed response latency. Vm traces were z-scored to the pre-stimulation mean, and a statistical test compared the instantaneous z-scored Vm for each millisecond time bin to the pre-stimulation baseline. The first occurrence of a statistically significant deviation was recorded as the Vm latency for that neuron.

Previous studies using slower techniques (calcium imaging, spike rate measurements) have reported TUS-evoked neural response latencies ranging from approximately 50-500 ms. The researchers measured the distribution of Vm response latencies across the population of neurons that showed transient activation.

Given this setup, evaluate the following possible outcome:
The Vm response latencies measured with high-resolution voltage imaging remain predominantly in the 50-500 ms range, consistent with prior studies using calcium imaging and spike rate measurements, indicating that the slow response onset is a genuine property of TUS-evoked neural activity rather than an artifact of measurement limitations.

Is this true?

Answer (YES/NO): NO